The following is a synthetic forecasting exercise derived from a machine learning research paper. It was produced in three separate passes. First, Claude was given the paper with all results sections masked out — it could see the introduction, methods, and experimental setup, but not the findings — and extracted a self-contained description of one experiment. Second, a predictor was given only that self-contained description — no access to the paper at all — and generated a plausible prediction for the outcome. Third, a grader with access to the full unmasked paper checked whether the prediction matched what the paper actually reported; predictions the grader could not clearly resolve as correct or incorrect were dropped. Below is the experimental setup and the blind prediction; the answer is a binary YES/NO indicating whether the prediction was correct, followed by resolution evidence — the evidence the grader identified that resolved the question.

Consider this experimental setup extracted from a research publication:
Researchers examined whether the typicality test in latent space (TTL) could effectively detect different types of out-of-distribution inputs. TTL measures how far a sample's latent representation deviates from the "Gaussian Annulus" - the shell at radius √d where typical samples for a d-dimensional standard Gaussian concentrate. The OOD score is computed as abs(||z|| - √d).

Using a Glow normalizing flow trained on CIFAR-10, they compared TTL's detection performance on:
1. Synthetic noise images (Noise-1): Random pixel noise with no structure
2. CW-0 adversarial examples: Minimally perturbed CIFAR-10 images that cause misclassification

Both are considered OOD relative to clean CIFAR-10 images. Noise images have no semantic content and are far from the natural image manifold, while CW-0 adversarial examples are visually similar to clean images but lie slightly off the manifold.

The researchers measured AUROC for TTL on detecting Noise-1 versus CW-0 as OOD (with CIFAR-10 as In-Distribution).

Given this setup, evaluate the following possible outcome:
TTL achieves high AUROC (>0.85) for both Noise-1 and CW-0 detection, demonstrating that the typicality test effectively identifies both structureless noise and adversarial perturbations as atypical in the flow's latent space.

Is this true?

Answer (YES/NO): NO